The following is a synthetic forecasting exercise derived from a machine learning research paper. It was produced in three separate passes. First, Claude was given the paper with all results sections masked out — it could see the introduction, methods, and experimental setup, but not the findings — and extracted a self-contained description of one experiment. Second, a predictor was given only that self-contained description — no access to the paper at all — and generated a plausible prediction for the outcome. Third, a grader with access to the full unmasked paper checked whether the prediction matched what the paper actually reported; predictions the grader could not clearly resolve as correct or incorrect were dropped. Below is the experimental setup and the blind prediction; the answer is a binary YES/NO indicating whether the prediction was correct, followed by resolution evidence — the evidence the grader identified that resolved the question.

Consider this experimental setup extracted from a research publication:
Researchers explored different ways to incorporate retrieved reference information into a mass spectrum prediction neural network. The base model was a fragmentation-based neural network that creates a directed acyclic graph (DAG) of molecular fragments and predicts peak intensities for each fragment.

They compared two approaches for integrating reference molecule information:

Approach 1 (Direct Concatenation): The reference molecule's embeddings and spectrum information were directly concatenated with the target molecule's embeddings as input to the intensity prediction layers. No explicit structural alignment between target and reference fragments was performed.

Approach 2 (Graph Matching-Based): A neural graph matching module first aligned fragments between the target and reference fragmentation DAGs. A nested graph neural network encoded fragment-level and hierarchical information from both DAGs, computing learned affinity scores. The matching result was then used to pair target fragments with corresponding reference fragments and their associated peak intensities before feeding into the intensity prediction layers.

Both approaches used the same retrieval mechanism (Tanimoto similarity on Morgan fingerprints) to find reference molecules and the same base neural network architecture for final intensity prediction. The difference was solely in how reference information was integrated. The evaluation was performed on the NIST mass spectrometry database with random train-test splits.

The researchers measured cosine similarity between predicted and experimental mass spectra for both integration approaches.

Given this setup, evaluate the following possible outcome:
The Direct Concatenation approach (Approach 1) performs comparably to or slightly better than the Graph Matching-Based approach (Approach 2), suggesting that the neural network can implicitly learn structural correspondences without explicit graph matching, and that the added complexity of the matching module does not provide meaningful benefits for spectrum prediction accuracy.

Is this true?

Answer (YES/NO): NO